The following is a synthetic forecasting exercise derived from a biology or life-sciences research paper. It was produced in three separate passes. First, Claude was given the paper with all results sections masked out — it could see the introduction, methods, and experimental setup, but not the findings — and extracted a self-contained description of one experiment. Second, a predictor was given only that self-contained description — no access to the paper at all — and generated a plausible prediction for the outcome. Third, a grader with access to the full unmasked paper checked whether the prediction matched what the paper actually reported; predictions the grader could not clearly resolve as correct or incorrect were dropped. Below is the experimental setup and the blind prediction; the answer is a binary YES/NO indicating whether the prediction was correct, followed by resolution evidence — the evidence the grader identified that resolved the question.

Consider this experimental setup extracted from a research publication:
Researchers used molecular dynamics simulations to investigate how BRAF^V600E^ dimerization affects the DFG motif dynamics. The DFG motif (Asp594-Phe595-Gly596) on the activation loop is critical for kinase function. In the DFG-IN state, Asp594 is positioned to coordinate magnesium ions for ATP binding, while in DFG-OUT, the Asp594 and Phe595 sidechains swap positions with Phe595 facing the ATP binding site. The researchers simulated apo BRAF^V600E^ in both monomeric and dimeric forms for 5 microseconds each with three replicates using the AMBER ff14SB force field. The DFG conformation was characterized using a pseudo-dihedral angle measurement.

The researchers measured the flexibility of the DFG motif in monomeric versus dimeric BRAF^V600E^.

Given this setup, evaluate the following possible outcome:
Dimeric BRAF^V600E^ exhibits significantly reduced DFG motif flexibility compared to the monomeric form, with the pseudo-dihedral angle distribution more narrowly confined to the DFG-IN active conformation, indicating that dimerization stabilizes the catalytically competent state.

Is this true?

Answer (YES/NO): NO